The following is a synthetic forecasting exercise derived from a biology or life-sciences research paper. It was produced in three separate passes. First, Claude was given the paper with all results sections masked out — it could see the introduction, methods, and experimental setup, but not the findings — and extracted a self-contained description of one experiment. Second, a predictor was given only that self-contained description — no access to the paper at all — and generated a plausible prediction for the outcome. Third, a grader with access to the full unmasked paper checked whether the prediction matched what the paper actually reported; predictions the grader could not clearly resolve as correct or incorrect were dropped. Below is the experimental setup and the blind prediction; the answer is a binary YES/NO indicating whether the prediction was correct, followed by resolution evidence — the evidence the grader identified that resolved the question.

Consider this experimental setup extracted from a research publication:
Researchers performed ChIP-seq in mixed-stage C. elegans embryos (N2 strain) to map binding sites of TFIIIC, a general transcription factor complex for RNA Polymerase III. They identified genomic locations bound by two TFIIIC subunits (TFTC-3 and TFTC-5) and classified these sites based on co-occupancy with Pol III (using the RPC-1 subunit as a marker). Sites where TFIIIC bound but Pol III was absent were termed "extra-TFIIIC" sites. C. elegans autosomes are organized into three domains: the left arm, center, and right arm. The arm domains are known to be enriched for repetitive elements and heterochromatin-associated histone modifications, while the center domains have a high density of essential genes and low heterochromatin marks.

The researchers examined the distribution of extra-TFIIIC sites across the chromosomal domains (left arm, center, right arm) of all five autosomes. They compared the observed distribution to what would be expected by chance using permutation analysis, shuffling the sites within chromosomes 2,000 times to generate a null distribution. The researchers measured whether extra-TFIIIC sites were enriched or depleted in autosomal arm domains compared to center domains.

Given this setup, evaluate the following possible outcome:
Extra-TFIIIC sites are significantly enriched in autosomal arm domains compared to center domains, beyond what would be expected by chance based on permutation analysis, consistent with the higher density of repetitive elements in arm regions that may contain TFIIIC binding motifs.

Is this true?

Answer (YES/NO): YES